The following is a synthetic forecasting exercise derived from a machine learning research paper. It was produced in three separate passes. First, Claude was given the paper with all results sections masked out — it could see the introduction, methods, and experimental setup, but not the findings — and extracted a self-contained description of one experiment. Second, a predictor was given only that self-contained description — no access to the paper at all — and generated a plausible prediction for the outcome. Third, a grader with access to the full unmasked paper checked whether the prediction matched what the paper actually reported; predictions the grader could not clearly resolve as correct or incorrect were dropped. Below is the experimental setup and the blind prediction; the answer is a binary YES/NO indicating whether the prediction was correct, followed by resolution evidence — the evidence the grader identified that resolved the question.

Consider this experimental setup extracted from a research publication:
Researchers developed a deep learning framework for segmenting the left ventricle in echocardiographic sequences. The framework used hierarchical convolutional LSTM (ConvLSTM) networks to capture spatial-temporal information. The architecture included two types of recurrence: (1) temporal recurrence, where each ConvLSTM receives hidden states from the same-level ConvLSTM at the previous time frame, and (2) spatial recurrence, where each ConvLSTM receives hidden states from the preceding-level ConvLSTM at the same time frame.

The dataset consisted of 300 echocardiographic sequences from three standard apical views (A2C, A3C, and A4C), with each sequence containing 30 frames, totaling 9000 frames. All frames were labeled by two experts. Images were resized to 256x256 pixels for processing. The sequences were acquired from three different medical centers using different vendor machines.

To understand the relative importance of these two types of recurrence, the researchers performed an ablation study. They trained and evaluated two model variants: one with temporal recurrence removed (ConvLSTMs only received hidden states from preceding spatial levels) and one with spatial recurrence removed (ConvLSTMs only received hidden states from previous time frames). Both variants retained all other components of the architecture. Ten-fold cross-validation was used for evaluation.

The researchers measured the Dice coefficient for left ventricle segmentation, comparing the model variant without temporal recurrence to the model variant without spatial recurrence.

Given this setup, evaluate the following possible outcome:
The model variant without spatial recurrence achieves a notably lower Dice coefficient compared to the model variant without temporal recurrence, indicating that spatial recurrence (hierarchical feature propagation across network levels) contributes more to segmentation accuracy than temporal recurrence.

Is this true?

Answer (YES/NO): NO